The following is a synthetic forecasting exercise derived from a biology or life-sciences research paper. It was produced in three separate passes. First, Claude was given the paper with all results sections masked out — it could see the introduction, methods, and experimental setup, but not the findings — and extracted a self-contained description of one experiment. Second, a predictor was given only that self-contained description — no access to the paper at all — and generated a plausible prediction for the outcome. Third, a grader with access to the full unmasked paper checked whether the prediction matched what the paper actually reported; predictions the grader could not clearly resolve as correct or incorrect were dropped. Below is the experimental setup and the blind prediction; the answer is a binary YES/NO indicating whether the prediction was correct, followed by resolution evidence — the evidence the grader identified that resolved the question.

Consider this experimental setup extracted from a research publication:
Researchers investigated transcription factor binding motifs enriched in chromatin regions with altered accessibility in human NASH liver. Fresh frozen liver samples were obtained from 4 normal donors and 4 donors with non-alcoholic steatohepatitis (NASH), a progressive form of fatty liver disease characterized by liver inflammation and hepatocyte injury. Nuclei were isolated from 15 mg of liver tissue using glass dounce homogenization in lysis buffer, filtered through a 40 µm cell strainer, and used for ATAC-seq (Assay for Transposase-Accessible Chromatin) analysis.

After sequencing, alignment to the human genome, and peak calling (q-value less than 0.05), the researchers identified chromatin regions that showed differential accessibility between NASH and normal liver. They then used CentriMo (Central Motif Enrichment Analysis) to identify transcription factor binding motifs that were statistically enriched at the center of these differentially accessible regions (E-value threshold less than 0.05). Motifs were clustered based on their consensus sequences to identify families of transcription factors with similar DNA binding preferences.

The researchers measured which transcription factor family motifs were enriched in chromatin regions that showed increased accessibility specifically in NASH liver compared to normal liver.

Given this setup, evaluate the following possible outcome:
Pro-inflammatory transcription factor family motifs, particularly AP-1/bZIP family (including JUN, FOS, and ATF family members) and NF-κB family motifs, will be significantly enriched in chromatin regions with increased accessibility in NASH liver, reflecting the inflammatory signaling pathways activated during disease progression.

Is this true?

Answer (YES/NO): NO